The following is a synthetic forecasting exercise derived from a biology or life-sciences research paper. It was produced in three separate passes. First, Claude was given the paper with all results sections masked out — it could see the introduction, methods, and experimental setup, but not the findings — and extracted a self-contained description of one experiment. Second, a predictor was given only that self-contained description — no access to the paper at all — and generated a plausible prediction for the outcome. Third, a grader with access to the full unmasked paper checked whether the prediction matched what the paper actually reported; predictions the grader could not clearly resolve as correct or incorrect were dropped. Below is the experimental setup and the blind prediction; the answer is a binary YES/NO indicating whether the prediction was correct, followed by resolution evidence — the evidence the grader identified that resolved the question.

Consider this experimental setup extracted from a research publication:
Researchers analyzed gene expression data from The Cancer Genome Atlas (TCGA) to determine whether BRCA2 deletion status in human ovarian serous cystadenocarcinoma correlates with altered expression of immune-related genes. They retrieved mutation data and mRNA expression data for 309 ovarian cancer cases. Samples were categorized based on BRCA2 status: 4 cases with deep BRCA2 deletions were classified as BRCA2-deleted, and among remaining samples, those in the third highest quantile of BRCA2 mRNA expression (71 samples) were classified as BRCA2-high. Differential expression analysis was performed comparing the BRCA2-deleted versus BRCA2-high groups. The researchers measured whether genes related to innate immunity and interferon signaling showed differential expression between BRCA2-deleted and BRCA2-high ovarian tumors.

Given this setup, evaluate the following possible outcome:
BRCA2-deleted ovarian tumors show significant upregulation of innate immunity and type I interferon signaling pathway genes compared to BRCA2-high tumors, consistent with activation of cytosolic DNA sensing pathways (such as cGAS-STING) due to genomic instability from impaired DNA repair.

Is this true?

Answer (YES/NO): YES